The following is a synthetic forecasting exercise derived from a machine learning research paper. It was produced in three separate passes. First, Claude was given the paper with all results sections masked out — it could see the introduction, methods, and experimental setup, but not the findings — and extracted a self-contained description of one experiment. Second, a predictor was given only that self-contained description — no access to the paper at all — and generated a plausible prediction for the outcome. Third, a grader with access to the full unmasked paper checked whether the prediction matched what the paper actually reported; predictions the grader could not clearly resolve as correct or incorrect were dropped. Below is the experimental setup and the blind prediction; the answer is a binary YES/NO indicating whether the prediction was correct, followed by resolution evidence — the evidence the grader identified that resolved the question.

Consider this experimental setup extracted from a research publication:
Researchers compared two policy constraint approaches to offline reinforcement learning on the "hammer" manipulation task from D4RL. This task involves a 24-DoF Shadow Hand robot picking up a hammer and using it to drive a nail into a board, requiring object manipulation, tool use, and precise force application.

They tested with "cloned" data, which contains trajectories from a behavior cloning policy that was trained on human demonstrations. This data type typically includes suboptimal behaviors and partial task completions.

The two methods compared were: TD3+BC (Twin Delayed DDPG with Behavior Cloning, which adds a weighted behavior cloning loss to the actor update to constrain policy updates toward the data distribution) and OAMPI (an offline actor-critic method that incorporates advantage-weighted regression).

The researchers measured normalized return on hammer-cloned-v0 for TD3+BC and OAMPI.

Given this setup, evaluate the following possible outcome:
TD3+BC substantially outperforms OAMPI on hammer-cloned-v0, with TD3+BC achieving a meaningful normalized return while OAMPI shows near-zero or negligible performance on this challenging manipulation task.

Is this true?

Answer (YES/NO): NO